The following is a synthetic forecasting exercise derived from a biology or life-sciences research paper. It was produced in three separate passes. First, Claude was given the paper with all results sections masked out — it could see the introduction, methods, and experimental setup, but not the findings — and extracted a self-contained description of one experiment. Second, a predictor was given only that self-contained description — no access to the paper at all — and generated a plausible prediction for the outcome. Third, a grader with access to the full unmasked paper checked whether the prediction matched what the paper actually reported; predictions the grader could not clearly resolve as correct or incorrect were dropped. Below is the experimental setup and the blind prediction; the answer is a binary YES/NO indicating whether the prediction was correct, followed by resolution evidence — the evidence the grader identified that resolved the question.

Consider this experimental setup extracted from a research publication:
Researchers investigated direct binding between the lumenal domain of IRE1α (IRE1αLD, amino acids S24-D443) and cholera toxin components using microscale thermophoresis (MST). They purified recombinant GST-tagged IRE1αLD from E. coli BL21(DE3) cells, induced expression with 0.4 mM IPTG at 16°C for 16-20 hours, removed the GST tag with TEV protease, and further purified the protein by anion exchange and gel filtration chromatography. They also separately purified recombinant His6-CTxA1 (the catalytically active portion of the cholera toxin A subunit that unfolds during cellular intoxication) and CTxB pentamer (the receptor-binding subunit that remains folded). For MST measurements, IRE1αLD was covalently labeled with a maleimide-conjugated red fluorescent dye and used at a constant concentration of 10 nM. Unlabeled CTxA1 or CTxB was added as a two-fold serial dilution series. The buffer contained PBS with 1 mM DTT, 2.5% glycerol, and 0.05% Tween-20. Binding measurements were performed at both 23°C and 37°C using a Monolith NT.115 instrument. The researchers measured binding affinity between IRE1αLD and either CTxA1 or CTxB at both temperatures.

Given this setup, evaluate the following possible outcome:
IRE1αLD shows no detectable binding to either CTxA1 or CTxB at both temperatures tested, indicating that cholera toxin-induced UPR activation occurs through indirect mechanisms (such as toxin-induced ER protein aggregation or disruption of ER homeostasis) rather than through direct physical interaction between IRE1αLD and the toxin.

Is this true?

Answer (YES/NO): NO